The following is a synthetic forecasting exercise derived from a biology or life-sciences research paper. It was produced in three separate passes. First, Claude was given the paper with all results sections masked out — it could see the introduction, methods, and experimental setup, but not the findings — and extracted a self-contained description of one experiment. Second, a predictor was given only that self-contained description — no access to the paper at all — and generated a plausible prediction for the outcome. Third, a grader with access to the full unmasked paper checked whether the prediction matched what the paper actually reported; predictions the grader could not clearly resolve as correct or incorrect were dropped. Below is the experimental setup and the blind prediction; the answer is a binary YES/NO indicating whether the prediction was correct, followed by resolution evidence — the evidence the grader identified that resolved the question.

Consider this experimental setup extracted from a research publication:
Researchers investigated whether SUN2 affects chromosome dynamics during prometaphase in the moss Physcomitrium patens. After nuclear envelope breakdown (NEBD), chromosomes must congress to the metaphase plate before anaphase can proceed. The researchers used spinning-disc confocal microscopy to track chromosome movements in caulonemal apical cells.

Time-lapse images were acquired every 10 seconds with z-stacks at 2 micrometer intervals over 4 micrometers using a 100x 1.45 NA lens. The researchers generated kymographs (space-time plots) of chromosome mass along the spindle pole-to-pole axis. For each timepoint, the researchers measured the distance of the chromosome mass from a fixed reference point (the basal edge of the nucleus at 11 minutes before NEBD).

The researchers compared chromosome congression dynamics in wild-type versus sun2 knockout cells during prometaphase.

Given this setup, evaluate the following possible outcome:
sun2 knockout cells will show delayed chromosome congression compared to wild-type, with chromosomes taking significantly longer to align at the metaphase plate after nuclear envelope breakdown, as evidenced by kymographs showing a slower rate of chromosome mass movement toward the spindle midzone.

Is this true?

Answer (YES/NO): YES